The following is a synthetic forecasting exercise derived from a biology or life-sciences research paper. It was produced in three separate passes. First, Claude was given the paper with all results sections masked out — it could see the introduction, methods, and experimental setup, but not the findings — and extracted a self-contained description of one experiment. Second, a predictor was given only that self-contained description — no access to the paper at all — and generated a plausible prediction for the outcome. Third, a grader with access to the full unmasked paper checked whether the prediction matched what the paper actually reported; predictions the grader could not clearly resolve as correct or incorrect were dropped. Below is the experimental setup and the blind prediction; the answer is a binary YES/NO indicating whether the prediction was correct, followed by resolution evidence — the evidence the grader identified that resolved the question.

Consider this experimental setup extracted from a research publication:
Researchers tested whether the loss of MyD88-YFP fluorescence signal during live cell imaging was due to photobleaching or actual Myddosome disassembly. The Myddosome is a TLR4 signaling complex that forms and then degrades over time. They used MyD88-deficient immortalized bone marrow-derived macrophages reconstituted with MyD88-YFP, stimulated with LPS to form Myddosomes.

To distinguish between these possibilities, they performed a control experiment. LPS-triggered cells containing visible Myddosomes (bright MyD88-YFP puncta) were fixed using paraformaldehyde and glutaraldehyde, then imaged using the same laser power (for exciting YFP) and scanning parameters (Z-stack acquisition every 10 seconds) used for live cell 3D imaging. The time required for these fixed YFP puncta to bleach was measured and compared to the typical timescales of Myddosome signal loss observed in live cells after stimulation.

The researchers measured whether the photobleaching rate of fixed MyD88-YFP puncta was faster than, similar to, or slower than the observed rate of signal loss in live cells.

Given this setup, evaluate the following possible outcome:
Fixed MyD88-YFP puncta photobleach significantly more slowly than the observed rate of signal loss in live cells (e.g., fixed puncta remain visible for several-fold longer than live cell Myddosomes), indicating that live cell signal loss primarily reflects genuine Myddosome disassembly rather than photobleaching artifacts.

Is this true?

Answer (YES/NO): YES